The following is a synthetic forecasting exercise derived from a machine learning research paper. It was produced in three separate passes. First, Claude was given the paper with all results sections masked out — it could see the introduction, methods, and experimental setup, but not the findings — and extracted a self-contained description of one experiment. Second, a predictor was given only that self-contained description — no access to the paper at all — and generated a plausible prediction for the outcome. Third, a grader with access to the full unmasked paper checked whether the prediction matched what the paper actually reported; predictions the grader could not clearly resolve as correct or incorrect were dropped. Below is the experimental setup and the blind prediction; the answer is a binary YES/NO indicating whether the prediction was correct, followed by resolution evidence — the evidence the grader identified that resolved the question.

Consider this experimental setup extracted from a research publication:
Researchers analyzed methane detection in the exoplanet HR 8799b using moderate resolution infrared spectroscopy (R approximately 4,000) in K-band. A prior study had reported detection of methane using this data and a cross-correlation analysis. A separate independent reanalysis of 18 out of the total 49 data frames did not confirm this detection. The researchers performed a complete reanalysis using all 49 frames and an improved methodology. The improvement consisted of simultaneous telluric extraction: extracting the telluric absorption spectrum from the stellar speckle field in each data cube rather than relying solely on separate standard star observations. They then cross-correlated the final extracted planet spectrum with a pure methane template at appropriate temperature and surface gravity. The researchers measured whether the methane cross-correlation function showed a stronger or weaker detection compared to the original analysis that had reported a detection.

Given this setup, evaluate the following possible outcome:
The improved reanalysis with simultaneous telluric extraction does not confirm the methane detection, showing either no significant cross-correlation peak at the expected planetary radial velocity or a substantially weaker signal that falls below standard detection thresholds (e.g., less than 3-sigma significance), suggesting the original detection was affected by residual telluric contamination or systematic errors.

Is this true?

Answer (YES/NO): NO